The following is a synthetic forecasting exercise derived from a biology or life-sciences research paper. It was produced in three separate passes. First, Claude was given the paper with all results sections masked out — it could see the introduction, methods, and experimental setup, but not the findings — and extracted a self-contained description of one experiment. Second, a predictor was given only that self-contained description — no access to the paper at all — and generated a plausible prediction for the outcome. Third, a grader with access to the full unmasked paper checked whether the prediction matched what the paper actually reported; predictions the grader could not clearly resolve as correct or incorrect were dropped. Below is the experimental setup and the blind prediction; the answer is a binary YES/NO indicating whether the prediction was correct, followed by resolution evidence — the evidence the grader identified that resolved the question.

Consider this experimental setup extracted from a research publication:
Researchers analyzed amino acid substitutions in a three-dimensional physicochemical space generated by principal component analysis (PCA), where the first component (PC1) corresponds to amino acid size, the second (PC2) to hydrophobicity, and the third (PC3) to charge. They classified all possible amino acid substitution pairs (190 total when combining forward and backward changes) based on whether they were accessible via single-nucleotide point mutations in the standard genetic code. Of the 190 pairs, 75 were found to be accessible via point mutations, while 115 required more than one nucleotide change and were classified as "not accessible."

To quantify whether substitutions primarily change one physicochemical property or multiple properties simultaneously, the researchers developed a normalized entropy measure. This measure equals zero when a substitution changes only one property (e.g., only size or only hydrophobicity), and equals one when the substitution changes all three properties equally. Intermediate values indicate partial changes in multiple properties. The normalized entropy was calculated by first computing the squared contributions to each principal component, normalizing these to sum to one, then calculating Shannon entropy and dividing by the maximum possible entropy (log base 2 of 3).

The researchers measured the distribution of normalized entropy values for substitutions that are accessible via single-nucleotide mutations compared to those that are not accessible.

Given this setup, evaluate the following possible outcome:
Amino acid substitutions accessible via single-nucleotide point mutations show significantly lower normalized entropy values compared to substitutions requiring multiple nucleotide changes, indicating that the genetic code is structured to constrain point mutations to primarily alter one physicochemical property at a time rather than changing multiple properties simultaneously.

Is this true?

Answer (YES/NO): NO